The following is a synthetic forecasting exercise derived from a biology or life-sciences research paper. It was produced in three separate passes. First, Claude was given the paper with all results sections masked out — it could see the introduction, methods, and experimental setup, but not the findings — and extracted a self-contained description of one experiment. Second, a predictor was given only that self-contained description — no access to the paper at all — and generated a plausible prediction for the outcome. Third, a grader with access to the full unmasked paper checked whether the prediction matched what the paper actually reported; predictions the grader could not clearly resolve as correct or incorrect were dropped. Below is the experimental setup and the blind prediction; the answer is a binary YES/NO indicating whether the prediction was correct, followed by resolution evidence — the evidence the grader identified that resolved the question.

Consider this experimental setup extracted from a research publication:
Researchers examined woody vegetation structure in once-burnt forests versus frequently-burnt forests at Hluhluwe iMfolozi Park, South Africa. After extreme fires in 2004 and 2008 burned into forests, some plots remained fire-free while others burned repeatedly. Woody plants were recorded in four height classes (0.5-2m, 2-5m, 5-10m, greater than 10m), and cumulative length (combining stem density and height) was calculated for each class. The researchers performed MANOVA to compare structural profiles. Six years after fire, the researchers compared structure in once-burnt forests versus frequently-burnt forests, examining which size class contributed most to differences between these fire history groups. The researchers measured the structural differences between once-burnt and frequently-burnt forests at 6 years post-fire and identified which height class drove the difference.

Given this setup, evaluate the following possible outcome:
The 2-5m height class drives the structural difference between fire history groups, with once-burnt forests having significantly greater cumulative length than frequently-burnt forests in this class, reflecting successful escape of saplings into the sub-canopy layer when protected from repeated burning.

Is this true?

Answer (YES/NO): NO